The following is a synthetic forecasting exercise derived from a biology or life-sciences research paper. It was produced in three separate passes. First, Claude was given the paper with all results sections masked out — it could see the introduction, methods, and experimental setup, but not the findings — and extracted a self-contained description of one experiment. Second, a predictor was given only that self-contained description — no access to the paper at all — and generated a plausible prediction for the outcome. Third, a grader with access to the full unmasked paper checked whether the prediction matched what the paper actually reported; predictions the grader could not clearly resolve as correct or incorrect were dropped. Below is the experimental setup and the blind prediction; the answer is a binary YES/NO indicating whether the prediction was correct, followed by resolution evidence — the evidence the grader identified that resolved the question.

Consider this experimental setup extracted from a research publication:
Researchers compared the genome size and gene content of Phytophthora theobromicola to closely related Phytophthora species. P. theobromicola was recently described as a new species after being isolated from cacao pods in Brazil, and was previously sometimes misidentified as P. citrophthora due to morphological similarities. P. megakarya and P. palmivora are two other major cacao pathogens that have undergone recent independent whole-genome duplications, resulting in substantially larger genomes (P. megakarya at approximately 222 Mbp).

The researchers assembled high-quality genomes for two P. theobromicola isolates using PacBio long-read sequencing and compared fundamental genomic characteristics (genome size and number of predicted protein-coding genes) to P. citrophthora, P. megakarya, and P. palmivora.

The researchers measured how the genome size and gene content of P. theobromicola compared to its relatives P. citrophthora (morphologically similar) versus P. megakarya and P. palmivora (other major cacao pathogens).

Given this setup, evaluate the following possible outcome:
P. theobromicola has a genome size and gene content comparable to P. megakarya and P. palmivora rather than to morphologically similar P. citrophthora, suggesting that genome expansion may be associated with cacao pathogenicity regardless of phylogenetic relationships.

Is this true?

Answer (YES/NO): NO